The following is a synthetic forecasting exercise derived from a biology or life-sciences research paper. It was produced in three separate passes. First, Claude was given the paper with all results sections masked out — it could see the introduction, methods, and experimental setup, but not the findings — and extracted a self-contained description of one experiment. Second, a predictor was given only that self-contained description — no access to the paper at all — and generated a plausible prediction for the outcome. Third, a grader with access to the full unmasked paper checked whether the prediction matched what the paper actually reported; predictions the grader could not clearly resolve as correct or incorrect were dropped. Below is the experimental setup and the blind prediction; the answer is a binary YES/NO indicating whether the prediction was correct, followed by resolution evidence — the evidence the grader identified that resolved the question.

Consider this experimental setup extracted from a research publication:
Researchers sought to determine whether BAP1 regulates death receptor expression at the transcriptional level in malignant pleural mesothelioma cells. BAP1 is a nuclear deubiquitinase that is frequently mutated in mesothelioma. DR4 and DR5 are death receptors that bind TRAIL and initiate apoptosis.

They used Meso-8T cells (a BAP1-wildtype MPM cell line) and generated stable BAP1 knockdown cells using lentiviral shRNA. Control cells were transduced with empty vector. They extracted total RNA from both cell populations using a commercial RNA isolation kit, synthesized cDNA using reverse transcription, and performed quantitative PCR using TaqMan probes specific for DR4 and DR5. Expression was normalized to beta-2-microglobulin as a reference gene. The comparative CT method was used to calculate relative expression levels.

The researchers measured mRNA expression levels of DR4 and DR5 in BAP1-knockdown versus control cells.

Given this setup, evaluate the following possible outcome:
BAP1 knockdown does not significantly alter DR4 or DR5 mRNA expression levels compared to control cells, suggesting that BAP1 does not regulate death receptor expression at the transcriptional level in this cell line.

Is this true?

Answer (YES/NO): NO